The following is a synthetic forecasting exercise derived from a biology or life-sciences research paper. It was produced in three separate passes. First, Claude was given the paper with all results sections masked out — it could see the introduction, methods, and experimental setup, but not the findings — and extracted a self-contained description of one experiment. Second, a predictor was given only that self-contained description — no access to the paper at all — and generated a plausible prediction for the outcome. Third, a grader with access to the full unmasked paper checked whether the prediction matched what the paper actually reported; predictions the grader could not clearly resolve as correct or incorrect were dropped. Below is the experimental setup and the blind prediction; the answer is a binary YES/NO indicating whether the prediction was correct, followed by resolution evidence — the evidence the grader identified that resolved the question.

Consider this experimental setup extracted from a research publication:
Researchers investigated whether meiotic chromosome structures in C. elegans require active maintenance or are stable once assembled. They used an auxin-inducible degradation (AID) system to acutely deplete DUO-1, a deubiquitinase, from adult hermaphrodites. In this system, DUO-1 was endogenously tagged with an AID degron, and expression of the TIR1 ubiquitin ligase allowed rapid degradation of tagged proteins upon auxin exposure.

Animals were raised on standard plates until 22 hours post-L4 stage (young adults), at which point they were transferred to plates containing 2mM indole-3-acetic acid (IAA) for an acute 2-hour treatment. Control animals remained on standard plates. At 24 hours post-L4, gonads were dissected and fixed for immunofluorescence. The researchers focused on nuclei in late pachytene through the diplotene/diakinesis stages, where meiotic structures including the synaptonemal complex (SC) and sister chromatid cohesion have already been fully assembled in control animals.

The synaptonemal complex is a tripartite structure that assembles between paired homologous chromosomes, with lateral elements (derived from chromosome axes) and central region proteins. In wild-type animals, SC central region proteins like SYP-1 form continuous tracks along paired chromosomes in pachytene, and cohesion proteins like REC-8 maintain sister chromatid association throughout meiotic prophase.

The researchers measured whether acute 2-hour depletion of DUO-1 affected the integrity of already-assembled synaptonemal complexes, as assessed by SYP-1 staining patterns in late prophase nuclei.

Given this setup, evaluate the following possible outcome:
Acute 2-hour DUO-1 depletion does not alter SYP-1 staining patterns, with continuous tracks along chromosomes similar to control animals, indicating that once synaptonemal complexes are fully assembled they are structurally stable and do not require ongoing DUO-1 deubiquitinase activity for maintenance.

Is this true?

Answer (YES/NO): NO